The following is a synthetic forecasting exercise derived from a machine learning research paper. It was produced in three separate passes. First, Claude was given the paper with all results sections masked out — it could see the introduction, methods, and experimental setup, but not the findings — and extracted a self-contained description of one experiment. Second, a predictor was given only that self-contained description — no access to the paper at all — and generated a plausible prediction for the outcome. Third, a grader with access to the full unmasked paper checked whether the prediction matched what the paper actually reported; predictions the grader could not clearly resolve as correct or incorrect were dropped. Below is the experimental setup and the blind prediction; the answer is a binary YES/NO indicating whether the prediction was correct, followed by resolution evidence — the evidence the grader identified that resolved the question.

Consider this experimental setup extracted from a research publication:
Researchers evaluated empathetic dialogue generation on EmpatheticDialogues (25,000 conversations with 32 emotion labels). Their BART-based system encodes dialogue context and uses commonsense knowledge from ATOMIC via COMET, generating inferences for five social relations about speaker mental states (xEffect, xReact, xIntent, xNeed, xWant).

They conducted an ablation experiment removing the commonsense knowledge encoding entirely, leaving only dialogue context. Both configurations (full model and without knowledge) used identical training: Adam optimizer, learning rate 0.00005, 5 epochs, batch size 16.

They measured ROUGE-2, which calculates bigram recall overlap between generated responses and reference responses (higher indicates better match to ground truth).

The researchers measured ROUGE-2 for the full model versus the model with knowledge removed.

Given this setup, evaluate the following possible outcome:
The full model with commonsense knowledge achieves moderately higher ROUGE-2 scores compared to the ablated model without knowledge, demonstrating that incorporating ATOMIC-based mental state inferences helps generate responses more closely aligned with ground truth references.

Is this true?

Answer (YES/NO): NO